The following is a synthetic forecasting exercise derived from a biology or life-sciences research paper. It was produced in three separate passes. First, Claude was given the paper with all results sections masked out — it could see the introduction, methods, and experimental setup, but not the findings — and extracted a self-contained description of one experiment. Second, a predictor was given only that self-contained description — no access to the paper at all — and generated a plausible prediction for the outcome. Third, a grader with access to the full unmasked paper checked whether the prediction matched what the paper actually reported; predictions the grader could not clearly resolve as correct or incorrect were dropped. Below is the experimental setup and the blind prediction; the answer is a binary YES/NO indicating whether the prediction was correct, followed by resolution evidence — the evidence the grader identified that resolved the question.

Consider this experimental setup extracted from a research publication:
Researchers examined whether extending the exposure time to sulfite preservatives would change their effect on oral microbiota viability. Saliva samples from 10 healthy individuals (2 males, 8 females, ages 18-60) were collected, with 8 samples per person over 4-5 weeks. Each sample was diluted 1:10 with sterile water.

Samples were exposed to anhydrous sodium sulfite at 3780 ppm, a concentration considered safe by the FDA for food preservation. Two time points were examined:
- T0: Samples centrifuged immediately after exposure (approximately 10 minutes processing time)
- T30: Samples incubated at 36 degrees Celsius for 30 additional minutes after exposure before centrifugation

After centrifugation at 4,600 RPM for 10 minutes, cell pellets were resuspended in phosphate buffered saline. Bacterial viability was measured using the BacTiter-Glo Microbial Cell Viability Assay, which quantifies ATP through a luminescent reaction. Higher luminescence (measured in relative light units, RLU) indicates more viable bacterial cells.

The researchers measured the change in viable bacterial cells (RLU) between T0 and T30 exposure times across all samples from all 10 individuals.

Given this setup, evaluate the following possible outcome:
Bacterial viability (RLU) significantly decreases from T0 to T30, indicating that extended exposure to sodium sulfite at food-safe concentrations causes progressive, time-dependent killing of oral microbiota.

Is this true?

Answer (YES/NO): NO